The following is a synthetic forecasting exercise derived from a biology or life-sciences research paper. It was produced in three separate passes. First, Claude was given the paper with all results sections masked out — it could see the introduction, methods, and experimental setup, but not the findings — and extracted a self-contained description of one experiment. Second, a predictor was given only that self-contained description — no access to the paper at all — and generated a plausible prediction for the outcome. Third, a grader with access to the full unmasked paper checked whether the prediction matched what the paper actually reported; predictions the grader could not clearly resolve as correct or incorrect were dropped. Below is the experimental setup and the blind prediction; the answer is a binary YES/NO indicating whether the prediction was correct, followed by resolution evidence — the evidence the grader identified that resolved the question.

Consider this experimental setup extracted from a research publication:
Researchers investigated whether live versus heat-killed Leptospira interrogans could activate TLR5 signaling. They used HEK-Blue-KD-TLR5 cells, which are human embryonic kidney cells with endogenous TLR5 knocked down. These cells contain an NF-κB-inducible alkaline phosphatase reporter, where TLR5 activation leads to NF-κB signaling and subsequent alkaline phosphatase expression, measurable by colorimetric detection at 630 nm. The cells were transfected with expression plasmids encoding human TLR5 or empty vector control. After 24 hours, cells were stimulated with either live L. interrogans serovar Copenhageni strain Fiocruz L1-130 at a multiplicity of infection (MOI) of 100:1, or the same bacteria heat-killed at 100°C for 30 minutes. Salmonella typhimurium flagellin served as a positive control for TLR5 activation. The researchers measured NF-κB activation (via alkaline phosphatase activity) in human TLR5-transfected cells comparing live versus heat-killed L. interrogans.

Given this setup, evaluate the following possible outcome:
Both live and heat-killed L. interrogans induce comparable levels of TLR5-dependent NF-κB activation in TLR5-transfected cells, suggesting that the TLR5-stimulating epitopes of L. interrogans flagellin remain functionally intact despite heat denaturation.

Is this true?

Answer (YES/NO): NO